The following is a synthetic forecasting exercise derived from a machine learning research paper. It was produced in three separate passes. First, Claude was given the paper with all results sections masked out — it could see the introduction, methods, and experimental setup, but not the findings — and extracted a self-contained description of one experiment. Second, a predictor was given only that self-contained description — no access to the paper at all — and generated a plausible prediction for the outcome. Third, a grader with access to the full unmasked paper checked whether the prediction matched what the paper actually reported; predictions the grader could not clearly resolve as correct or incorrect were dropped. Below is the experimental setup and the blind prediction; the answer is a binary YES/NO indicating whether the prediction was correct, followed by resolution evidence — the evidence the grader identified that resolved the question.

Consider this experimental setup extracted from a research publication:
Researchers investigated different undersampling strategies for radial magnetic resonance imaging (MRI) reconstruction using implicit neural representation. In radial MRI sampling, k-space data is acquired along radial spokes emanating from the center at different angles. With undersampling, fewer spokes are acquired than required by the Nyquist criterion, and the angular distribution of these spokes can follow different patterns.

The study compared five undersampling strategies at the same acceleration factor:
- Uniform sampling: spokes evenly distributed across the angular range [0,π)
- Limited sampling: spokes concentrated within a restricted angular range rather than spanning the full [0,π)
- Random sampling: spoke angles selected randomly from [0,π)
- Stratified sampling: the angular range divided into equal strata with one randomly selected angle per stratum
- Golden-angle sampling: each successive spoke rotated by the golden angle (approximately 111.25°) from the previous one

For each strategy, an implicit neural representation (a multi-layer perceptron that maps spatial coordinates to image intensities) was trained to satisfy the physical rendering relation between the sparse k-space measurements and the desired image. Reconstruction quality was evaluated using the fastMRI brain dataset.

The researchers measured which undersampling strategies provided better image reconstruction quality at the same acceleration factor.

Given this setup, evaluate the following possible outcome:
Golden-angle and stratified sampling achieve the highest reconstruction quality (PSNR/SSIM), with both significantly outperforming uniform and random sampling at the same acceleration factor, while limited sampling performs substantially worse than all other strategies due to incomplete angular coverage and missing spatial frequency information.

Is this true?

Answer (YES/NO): NO